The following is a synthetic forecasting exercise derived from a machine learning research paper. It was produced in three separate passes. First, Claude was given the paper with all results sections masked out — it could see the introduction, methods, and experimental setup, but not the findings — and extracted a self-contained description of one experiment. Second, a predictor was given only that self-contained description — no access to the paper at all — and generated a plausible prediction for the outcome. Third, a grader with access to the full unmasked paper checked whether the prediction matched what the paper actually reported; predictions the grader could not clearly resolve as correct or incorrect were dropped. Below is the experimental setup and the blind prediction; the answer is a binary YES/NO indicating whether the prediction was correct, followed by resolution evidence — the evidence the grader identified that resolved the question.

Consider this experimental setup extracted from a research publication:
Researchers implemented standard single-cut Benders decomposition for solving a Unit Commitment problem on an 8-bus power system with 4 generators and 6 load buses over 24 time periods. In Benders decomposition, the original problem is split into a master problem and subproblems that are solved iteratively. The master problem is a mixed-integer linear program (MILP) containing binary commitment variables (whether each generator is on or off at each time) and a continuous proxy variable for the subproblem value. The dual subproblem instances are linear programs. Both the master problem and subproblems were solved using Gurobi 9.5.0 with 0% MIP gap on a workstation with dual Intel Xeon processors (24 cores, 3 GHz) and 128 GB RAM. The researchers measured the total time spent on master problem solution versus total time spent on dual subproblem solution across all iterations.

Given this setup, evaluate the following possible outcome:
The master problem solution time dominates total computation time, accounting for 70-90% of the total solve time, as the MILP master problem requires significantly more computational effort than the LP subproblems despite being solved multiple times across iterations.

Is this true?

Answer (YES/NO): NO